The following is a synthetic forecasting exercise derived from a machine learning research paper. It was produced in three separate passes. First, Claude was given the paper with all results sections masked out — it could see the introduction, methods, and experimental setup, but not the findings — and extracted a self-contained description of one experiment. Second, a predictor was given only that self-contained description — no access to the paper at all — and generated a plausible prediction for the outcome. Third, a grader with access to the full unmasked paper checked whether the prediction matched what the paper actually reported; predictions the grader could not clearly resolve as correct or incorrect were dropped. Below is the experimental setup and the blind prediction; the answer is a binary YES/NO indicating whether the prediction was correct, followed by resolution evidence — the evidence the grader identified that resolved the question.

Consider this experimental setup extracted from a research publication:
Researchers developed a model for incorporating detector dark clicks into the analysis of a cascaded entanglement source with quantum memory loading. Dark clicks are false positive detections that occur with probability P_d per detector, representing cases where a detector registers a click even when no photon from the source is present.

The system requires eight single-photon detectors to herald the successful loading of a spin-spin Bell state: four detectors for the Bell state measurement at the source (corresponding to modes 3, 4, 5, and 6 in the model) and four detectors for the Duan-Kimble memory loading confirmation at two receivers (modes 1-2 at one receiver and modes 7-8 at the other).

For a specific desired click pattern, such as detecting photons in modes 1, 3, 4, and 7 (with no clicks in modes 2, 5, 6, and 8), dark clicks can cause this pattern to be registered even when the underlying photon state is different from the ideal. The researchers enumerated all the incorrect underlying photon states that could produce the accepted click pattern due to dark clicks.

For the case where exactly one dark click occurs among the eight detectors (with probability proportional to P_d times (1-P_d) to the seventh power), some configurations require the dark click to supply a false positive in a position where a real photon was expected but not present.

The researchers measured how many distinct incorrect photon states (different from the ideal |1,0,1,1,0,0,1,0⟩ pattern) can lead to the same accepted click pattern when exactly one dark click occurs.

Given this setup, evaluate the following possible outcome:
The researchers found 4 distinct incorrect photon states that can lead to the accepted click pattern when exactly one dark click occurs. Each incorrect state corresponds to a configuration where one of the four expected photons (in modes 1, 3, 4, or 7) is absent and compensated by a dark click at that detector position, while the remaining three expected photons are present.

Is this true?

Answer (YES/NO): YES